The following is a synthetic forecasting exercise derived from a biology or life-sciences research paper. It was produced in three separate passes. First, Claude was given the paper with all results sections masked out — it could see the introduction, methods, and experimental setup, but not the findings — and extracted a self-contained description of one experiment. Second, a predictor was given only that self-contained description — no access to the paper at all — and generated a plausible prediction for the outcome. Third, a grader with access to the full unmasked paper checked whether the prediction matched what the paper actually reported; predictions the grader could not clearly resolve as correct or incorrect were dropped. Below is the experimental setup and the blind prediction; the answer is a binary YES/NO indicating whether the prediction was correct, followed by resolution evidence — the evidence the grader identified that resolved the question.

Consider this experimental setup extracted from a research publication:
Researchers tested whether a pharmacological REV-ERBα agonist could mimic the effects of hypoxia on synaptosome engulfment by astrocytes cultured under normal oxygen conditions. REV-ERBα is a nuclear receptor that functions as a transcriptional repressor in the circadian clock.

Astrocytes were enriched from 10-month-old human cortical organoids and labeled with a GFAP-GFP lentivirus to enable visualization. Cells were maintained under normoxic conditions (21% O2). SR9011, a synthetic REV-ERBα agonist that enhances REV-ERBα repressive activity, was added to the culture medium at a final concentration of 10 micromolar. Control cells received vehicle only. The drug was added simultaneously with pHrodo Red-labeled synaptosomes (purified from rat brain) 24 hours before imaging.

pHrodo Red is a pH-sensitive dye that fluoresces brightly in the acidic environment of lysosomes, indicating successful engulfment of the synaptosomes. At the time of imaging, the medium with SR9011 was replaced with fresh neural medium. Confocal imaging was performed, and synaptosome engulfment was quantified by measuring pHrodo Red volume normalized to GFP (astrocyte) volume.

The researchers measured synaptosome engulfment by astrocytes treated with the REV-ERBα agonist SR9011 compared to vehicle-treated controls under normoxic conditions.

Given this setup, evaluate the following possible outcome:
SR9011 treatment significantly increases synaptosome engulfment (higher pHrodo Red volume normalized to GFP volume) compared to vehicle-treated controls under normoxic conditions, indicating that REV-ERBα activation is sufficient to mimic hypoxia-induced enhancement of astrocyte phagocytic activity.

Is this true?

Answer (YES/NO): NO